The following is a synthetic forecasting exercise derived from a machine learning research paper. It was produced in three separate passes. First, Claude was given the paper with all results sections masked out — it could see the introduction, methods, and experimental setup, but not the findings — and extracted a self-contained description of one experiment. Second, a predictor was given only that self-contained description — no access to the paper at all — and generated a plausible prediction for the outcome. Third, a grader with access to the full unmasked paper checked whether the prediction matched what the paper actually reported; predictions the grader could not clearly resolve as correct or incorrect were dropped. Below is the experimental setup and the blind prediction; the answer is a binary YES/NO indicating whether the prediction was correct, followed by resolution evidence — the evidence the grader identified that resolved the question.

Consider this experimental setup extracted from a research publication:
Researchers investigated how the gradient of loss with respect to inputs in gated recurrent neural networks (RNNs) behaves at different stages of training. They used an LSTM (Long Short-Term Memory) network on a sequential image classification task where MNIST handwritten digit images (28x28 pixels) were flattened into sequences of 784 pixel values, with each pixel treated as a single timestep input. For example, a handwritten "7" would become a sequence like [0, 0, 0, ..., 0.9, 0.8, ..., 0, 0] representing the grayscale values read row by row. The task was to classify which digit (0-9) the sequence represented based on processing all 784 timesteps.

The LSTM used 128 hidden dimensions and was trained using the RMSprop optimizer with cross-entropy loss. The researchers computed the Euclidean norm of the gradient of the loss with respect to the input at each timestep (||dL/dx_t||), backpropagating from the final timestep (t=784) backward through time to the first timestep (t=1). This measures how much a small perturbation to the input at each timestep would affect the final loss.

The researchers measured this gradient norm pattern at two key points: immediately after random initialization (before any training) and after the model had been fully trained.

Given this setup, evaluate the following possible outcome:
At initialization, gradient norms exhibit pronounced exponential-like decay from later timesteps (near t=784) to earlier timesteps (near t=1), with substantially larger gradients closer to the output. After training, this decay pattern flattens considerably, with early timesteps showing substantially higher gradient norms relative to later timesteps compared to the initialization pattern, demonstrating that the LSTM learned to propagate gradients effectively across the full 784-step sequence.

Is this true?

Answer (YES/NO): YES